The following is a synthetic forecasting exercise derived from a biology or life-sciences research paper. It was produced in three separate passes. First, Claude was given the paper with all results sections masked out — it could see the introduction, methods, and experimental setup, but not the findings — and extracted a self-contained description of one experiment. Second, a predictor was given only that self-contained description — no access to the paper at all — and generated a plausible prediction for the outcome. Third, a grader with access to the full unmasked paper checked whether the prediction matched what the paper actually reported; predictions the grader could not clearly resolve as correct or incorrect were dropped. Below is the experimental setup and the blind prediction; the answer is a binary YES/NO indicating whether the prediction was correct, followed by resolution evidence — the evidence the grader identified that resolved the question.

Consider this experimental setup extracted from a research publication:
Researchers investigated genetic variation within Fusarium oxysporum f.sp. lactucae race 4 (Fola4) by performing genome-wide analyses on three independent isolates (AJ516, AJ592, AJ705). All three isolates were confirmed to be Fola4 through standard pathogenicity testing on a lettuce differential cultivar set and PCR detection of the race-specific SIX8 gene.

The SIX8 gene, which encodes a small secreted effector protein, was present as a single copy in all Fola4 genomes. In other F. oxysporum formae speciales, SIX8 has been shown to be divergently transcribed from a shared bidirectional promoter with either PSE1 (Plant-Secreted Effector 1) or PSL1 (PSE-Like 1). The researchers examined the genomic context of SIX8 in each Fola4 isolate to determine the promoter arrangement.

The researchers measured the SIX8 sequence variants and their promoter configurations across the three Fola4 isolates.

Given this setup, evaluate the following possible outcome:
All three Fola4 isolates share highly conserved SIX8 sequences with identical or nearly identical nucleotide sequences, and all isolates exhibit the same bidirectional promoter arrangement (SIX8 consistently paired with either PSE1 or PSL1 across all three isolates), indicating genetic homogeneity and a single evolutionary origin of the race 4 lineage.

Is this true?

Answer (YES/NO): NO